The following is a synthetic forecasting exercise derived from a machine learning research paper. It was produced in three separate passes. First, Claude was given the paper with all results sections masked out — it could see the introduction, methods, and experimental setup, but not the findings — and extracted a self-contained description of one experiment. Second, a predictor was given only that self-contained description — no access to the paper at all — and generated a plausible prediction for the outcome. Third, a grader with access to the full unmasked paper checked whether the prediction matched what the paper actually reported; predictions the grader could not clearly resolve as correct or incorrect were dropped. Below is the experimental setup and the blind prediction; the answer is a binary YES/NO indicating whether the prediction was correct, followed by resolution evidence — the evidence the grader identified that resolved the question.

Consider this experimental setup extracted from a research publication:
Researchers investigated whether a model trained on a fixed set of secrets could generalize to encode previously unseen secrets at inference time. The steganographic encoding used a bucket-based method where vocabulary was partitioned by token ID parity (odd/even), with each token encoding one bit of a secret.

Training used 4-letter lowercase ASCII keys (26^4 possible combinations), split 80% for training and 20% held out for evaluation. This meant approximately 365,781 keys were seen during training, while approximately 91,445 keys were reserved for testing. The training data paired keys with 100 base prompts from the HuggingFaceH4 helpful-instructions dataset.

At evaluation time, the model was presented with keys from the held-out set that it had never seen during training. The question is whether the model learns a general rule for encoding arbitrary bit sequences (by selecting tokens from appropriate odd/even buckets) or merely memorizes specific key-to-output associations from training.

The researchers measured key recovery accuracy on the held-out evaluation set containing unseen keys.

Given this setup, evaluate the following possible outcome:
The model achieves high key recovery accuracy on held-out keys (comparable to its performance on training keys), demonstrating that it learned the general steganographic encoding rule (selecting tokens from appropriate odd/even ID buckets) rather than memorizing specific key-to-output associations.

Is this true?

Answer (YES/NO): YES